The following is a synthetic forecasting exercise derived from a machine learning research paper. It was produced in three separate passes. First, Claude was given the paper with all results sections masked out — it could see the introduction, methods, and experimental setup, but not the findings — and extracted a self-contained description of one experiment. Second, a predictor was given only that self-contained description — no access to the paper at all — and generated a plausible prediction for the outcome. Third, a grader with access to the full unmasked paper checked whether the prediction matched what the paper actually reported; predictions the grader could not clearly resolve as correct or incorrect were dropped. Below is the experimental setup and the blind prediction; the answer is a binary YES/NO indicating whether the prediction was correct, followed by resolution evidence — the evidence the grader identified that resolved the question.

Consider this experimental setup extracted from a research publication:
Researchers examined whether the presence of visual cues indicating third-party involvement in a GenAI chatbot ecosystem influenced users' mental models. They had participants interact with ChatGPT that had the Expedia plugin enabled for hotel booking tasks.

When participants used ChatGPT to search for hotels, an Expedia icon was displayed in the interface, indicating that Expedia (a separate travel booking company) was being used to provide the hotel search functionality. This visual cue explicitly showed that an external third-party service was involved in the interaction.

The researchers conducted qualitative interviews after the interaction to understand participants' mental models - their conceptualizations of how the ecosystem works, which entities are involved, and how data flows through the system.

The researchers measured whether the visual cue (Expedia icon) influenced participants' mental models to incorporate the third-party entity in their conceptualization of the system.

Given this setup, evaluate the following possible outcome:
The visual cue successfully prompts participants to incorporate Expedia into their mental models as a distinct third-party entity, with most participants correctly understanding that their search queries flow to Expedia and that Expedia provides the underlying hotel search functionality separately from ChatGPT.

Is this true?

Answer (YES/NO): YES